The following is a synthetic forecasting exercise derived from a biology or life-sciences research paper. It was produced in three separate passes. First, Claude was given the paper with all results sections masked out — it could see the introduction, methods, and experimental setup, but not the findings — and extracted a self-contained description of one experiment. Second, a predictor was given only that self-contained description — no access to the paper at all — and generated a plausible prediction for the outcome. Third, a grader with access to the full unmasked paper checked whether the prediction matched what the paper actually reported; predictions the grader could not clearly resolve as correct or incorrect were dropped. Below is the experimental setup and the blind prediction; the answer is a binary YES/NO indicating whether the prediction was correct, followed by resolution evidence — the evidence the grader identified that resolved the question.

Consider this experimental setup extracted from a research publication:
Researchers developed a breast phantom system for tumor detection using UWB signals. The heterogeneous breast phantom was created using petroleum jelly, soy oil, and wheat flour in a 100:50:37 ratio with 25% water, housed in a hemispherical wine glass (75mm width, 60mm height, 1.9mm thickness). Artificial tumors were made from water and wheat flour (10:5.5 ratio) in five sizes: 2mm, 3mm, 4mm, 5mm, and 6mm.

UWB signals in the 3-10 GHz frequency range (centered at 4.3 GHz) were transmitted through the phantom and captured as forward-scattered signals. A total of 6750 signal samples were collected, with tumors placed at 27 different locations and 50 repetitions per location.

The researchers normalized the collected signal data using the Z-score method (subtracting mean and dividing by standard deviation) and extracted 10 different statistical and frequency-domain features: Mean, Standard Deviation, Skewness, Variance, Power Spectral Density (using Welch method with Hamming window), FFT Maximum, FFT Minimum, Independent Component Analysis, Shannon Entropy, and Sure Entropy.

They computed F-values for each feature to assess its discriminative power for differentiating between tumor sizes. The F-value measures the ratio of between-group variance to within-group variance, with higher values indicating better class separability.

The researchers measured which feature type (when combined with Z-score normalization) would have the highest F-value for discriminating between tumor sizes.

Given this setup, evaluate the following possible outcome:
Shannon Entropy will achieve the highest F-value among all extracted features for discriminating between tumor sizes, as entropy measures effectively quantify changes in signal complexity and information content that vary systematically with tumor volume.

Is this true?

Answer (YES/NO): NO